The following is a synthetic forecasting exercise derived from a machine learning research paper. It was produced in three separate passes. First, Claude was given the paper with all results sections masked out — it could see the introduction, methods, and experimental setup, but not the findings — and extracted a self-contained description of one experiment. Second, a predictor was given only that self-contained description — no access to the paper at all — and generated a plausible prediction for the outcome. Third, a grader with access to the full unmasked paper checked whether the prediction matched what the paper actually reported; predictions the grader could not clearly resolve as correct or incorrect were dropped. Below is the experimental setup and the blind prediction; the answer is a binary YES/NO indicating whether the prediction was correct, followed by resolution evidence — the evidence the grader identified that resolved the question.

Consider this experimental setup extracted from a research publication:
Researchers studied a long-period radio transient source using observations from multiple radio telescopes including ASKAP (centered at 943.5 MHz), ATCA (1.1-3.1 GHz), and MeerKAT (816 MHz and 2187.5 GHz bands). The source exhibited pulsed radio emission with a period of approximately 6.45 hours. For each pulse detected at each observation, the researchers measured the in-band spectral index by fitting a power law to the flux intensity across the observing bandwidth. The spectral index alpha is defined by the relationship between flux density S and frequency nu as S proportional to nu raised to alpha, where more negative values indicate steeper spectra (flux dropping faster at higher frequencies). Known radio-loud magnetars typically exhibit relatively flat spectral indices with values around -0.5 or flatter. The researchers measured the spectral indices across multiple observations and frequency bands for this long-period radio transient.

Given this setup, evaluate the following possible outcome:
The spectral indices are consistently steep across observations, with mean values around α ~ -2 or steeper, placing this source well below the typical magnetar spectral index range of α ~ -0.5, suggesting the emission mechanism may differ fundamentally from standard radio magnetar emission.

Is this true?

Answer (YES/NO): YES